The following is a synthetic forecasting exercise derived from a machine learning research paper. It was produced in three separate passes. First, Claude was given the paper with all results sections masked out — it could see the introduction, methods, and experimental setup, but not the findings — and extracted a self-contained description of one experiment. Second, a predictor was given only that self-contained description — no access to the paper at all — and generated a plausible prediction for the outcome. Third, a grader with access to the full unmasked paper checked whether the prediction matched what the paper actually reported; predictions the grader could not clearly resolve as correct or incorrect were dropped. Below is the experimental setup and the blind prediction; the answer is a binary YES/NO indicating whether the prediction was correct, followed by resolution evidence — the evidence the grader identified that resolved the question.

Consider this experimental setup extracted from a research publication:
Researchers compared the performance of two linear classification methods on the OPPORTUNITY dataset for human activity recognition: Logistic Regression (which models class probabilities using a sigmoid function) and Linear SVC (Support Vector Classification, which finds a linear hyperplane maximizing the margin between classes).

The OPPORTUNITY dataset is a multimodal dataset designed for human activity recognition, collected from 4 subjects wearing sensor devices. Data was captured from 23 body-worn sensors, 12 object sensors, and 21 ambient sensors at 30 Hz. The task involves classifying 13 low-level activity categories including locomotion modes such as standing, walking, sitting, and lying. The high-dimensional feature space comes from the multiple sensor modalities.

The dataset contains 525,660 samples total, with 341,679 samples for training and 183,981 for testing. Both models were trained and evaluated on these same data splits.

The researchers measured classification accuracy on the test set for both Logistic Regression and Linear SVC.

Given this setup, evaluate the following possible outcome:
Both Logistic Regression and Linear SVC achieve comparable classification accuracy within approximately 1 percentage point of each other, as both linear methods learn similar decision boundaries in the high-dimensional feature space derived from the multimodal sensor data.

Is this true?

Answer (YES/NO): NO